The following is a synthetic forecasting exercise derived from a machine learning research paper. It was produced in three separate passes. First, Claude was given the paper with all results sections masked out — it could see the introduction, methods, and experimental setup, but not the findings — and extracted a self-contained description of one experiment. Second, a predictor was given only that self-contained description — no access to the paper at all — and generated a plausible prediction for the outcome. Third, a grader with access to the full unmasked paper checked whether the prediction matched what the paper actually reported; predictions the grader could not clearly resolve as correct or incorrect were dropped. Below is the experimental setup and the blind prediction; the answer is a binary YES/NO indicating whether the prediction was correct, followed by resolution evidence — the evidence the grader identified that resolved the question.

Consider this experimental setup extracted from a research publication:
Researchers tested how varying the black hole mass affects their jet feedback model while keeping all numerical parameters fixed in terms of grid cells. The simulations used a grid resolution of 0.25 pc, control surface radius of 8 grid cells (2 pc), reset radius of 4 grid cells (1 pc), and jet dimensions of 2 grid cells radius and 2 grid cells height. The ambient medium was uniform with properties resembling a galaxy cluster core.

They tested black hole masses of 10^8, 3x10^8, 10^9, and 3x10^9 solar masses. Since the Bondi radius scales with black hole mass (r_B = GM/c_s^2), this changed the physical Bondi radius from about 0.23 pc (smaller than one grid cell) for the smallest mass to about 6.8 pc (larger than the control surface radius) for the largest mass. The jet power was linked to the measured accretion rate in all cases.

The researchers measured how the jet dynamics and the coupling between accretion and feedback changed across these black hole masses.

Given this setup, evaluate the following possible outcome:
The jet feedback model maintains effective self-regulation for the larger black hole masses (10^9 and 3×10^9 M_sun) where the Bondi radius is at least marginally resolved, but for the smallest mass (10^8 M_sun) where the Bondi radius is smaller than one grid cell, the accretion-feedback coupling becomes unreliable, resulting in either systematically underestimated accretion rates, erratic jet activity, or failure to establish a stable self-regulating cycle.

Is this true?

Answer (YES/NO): NO